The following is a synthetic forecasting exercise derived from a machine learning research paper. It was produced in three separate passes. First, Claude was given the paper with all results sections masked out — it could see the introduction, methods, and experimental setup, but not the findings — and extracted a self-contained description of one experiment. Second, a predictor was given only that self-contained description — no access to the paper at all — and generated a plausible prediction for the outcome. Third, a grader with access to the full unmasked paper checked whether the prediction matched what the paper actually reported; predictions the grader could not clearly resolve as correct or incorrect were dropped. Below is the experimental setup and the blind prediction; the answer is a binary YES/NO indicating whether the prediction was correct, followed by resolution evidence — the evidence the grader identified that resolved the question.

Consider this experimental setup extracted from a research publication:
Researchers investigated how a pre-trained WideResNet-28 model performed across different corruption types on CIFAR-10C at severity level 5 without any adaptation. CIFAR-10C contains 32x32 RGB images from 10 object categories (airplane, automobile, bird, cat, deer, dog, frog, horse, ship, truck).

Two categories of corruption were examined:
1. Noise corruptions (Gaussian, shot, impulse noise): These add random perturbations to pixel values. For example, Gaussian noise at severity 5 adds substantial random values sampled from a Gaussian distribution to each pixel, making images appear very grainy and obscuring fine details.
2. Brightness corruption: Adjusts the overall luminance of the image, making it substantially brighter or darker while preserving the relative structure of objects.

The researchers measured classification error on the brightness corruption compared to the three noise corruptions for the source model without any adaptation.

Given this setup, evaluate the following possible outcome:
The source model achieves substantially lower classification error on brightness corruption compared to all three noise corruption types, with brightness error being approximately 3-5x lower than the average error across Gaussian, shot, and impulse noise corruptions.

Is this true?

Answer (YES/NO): NO